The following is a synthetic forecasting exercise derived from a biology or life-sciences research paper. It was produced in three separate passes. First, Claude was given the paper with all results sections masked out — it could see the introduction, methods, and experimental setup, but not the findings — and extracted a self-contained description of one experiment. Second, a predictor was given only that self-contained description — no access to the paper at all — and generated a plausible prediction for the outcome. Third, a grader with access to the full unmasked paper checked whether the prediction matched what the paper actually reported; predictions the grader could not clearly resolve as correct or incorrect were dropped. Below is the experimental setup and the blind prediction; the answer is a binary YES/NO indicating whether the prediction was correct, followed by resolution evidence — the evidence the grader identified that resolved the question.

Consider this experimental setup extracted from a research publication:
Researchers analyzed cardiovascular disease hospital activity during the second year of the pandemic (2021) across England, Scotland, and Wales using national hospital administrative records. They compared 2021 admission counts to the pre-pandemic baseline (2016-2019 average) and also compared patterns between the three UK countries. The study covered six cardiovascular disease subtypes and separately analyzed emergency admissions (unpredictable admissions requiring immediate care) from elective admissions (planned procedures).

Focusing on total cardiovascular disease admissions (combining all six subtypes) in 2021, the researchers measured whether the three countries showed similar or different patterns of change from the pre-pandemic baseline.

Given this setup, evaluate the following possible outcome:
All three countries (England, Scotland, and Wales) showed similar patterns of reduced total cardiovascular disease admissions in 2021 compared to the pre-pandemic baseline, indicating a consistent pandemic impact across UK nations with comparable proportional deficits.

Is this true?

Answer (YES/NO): NO